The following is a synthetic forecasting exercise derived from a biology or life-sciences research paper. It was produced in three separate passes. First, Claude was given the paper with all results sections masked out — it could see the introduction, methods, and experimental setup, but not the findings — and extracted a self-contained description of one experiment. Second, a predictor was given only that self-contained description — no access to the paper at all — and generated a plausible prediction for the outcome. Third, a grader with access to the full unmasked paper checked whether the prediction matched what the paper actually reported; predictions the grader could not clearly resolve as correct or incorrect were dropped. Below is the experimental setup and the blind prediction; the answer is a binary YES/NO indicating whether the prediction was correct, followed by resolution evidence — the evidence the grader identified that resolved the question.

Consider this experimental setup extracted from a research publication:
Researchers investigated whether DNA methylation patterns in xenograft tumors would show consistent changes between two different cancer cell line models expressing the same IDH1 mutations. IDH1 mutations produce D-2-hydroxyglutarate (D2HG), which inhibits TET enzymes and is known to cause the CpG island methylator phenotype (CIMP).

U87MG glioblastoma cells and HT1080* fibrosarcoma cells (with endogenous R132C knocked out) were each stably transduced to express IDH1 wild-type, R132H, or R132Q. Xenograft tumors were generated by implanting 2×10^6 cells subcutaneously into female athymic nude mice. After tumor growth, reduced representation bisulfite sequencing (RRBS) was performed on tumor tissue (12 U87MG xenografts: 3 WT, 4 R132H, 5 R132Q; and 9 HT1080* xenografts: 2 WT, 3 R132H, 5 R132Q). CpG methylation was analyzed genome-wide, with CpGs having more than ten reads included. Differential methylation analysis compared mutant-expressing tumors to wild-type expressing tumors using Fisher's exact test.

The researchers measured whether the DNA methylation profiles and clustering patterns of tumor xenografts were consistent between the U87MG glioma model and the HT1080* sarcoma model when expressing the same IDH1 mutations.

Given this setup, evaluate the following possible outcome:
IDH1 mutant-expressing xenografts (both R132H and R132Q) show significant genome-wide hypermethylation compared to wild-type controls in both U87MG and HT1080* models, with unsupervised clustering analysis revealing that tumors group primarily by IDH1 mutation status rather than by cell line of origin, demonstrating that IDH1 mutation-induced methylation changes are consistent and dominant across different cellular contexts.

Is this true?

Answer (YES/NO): NO